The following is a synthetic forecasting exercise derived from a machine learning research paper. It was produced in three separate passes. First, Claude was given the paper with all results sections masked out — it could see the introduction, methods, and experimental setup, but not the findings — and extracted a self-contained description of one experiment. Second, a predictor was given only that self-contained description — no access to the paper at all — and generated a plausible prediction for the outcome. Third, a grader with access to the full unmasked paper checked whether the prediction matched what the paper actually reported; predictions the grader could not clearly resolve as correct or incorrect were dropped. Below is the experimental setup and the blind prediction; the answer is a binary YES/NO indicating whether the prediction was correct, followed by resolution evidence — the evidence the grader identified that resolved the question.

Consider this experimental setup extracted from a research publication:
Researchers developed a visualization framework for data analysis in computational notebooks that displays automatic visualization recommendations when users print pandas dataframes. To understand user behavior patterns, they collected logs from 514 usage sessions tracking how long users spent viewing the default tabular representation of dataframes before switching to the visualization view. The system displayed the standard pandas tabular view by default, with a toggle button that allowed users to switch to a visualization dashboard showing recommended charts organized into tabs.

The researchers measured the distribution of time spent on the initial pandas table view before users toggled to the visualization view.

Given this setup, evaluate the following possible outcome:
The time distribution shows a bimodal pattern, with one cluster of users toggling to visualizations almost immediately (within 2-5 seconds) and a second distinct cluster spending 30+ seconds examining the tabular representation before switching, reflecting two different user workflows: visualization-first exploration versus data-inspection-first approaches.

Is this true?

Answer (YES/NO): NO